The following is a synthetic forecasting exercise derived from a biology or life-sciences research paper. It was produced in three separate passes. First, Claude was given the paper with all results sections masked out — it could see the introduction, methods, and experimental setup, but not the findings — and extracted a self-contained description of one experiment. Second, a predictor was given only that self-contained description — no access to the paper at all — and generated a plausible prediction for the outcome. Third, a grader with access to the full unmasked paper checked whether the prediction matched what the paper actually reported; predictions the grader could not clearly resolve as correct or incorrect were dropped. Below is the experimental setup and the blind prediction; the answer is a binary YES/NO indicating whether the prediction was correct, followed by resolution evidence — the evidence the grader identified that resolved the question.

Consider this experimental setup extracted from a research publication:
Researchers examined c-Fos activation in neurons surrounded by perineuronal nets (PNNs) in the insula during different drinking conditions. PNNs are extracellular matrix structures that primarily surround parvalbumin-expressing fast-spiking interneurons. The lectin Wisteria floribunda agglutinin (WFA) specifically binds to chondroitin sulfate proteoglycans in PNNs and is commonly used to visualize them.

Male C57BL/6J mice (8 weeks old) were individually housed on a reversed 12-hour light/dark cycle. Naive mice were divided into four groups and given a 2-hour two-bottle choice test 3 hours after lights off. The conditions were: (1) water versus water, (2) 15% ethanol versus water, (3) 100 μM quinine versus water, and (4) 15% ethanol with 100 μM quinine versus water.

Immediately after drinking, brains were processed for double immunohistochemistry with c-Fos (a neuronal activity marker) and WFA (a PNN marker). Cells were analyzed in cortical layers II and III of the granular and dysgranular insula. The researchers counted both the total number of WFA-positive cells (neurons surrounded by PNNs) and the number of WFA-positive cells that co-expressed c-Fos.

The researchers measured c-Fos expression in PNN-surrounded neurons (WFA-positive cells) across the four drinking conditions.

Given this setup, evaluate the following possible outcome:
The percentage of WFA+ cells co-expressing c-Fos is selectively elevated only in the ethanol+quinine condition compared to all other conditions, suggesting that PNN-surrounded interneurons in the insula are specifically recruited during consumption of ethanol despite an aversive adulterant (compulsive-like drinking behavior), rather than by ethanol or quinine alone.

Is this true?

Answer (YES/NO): NO